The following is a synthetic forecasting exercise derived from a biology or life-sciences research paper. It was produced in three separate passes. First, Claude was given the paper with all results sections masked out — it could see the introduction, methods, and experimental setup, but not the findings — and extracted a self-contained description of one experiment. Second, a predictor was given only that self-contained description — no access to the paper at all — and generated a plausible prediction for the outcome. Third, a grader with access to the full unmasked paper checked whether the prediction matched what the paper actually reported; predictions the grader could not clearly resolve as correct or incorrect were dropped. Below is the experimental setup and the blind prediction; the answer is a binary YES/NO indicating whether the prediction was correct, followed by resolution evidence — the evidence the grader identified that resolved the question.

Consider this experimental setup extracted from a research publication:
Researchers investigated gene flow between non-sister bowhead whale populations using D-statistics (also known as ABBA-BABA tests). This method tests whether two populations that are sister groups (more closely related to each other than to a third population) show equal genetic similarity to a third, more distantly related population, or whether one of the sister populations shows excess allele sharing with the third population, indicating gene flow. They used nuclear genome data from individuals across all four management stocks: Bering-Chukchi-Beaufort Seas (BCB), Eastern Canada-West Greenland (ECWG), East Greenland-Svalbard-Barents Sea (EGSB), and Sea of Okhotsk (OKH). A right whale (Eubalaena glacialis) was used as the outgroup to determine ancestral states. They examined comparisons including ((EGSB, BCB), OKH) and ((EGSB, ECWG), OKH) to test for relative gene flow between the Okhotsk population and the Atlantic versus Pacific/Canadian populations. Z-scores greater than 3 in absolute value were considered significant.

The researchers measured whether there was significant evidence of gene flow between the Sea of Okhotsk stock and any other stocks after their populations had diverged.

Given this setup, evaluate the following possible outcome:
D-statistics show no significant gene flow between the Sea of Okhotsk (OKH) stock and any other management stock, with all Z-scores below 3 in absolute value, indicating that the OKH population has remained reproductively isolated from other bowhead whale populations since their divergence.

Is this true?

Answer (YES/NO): NO